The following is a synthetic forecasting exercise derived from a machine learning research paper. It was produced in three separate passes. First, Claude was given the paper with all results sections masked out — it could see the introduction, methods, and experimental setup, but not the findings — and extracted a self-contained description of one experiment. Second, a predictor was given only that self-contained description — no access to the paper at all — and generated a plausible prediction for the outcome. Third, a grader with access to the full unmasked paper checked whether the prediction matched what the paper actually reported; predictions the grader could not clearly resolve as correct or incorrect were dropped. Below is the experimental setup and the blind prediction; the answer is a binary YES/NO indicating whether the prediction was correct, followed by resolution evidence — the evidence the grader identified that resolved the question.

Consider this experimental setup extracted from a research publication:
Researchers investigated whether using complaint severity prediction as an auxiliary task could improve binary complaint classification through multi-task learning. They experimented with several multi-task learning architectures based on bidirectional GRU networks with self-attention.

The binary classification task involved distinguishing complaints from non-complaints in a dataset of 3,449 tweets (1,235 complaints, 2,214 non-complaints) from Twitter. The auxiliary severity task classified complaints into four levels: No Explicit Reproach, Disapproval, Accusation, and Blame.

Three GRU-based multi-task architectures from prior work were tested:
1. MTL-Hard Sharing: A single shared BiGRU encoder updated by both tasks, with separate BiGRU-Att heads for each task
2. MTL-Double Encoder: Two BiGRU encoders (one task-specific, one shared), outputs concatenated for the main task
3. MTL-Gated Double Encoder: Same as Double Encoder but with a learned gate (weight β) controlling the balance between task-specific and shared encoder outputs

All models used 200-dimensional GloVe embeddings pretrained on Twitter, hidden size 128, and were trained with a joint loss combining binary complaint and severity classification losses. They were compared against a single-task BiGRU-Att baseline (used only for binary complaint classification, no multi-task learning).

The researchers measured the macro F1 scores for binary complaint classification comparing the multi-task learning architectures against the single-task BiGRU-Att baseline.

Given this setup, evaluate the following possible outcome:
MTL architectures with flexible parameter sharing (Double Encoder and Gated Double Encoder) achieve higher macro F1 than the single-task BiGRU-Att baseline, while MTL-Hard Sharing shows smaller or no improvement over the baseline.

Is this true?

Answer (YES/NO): NO